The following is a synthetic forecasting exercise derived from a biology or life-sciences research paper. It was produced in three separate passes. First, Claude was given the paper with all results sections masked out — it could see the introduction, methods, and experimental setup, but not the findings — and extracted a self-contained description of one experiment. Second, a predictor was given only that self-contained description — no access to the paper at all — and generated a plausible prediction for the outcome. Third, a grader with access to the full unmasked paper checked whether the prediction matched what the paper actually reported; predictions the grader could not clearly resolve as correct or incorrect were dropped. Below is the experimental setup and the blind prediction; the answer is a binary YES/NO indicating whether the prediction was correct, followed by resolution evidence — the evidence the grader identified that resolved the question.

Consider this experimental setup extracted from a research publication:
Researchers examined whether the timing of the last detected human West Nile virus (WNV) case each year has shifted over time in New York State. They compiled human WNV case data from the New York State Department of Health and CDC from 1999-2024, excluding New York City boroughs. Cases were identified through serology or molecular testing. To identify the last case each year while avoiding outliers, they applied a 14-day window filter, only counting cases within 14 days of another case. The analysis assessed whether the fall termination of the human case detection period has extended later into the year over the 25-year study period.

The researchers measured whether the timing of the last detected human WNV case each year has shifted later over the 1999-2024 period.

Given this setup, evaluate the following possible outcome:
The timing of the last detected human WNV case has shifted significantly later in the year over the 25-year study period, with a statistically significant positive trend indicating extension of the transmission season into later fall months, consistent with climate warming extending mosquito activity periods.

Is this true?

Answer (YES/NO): YES